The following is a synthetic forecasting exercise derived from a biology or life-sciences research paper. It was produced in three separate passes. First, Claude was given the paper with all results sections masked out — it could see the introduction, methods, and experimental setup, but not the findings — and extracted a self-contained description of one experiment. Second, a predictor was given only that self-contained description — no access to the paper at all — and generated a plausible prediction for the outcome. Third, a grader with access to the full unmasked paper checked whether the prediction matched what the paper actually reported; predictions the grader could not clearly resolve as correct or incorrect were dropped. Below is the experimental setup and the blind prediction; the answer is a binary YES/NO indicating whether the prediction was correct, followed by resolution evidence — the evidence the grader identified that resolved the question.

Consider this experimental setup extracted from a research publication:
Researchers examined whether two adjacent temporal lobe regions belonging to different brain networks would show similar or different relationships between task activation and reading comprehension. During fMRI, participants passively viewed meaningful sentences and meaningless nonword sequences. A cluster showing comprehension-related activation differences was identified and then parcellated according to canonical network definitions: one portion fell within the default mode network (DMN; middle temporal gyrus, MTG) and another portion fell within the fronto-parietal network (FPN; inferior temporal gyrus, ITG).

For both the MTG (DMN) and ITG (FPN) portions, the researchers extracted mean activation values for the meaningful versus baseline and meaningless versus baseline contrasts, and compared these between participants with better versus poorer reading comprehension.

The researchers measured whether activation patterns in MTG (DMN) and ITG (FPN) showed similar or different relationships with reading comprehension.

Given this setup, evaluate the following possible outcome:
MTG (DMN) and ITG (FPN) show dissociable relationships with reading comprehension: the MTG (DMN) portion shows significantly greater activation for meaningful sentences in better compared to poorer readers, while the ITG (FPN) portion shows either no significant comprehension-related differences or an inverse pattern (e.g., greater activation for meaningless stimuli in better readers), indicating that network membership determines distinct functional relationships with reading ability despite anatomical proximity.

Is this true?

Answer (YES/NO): NO